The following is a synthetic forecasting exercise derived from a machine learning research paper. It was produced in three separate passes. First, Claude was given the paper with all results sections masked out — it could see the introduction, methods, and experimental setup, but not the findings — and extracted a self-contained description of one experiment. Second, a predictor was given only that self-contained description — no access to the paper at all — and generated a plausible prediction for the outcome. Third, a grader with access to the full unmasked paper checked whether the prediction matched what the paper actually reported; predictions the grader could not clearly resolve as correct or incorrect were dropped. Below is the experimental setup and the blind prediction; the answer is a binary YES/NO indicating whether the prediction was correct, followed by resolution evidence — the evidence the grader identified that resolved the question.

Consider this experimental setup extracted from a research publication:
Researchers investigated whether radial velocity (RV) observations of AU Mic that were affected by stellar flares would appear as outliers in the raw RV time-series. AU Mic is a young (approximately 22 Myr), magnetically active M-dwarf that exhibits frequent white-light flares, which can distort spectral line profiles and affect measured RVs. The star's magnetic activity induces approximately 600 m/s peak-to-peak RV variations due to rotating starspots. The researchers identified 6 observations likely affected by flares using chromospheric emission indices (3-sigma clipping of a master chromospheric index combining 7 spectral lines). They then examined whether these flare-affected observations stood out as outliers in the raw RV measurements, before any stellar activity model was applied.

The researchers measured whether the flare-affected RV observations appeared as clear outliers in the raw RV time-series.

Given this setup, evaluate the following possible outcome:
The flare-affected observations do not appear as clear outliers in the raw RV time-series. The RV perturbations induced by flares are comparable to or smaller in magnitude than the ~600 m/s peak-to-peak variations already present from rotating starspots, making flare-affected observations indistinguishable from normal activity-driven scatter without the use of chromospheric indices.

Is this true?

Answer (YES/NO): YES